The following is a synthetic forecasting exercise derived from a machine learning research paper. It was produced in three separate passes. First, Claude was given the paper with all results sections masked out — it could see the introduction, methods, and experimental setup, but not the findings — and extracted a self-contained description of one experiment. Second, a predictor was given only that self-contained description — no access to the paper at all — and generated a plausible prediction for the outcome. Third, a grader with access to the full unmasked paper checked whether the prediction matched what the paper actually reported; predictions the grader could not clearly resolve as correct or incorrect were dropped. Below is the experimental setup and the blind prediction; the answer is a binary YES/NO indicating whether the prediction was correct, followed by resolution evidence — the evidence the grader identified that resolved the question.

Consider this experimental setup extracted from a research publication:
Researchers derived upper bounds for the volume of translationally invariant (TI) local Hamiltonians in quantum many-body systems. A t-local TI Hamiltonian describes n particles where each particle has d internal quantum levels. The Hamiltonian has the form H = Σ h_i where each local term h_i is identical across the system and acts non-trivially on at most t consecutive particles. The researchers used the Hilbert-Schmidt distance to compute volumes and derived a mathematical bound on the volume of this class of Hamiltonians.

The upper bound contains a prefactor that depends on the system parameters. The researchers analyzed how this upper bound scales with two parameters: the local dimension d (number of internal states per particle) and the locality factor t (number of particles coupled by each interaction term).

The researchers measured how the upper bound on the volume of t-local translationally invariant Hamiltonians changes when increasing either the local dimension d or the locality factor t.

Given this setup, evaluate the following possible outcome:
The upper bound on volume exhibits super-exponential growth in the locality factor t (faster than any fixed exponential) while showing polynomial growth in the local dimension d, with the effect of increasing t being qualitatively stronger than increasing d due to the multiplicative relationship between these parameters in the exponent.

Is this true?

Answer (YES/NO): NO